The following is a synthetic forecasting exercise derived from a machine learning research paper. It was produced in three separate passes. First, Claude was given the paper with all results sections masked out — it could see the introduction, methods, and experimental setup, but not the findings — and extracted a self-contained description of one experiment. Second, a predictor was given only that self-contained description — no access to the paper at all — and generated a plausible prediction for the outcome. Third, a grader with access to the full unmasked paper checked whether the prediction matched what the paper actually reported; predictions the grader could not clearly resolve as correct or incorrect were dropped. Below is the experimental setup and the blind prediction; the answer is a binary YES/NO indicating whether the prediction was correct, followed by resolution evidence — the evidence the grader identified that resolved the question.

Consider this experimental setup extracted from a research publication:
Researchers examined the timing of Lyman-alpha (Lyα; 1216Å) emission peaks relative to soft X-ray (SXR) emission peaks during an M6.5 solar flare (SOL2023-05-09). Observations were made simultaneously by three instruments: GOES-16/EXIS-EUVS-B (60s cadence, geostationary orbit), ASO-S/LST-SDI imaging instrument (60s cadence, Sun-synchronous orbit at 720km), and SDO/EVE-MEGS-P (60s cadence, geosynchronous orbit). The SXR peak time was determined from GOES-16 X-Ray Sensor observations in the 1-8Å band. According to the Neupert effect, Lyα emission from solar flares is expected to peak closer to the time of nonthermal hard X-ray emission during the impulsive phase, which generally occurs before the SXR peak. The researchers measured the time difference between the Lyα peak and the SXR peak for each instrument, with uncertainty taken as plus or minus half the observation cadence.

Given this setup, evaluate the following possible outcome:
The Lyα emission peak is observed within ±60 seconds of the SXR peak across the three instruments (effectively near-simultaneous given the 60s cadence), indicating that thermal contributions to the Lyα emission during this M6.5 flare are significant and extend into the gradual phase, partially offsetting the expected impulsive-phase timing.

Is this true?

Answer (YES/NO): NO